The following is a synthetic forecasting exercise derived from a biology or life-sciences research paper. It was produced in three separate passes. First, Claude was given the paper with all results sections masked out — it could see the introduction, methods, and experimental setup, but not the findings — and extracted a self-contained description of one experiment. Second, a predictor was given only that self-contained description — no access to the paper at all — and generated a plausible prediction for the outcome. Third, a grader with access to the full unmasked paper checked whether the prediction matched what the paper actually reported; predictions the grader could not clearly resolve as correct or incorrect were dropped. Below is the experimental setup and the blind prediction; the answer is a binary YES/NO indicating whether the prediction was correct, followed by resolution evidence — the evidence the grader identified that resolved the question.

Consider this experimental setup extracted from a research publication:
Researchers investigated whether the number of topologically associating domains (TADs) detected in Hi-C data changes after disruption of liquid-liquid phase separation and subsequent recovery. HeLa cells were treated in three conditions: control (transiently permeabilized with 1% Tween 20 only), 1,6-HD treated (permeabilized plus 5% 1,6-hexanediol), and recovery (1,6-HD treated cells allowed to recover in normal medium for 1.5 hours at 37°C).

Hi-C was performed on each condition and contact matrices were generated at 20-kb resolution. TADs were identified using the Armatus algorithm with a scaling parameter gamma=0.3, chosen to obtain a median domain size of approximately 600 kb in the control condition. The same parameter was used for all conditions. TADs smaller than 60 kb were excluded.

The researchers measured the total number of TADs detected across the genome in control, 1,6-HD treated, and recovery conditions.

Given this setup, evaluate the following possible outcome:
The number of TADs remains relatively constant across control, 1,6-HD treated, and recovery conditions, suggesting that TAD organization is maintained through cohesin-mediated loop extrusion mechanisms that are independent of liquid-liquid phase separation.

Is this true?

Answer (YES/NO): NO